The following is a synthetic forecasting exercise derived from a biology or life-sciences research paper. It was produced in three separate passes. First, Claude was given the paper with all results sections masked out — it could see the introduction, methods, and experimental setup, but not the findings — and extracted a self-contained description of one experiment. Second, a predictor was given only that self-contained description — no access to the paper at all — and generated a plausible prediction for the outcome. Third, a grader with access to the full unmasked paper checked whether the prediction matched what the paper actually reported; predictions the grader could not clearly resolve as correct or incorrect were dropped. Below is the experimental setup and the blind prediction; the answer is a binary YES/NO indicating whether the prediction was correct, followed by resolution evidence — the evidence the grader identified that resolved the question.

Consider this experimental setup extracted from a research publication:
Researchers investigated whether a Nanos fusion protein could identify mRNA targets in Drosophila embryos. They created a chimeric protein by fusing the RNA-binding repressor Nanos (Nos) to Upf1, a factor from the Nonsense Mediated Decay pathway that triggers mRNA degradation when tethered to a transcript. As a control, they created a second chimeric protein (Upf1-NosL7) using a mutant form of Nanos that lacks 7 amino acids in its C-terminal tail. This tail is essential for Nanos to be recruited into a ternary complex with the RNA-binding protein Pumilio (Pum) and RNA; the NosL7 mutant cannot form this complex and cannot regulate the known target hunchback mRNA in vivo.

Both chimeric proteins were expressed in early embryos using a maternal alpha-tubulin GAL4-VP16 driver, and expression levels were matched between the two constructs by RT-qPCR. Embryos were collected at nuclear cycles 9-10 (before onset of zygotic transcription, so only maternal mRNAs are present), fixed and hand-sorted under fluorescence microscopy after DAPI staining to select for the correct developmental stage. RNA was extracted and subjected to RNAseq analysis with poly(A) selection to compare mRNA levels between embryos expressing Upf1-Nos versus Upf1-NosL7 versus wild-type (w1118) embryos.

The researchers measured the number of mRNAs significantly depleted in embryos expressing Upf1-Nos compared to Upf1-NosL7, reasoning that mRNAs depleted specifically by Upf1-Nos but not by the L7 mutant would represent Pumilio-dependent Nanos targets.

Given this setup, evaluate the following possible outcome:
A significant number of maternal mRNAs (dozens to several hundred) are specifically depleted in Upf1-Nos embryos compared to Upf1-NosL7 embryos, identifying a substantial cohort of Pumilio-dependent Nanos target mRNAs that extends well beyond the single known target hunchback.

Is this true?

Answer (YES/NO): NO